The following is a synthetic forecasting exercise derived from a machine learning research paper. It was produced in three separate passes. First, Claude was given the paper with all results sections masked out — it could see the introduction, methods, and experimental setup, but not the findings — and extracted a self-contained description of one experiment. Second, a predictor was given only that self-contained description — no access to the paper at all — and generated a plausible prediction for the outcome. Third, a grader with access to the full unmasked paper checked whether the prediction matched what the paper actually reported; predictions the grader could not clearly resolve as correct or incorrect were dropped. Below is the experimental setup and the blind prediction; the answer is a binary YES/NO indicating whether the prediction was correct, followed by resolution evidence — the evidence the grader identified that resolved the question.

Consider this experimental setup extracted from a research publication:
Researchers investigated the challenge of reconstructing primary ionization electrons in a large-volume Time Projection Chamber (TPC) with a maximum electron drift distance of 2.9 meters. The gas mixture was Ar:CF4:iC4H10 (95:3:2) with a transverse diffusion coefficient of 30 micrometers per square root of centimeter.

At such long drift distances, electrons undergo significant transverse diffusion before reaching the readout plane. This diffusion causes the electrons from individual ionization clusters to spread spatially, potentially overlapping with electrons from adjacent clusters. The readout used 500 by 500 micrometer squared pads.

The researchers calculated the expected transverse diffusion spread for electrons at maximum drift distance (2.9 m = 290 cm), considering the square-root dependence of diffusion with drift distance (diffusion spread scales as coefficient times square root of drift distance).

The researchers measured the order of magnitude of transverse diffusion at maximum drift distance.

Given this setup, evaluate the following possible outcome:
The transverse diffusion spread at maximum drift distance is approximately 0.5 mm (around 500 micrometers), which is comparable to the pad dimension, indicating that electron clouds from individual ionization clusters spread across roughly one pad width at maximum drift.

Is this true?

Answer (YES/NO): YES